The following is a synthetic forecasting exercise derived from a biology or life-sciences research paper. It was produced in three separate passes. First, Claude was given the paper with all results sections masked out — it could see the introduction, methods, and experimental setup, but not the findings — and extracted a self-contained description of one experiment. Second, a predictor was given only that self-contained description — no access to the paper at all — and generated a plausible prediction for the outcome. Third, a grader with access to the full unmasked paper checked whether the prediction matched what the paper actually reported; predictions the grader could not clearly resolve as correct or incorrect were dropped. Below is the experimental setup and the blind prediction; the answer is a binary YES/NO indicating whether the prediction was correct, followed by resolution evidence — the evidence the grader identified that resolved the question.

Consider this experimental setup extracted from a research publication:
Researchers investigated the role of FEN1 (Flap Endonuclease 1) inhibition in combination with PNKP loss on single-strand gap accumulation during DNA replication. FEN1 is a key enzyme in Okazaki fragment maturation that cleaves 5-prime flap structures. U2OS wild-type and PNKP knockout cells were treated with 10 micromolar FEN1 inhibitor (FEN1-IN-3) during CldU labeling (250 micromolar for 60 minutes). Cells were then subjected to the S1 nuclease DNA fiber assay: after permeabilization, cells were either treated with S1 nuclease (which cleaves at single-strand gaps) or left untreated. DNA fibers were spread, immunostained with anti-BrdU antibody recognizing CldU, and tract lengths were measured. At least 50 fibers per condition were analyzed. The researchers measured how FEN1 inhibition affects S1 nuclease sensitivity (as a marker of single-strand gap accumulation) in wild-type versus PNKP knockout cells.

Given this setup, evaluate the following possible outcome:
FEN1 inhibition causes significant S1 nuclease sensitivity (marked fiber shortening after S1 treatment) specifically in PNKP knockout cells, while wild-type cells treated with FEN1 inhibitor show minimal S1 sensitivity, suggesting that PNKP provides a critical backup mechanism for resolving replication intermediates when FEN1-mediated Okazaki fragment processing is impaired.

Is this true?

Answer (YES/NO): NO